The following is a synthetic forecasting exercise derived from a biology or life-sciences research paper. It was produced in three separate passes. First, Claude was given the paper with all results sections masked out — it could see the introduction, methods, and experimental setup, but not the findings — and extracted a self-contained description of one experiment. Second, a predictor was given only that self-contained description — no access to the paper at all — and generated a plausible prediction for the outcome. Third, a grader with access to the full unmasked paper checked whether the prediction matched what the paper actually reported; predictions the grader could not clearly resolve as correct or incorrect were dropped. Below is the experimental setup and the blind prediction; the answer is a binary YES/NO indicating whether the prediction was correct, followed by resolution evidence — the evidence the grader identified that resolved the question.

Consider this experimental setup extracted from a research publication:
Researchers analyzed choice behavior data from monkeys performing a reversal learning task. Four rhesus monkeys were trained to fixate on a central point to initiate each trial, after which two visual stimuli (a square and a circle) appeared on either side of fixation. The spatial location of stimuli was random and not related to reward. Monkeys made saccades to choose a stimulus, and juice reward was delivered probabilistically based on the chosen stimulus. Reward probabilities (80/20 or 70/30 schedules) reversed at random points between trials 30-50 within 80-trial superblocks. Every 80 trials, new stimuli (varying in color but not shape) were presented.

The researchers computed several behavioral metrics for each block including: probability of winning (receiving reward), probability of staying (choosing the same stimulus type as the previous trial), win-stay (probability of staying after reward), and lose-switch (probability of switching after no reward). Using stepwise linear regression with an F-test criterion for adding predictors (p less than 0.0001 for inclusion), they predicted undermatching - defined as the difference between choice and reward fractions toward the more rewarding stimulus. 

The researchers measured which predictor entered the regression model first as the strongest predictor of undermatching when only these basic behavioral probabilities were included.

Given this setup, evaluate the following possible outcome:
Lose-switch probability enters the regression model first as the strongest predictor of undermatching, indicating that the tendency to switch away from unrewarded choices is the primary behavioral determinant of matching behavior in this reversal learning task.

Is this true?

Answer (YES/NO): NO